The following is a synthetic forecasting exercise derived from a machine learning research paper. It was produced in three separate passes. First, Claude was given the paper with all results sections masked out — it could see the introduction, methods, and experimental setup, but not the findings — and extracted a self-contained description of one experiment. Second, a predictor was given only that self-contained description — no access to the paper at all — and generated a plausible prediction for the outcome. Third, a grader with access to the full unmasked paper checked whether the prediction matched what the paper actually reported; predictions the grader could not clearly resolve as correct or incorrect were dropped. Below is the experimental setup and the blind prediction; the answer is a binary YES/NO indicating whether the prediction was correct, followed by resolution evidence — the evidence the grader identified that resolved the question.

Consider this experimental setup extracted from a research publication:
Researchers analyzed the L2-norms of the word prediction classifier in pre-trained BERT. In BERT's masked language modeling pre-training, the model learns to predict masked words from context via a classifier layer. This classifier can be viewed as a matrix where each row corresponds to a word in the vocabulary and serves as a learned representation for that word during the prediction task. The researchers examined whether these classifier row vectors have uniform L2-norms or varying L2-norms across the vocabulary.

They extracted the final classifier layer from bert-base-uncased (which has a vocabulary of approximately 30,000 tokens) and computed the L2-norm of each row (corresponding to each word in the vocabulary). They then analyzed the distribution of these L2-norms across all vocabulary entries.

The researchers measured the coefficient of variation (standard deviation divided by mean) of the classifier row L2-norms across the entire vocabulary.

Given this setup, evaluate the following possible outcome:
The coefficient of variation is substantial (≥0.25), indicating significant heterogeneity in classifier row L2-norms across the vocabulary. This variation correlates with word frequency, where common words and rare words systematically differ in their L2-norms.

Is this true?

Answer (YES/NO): NO